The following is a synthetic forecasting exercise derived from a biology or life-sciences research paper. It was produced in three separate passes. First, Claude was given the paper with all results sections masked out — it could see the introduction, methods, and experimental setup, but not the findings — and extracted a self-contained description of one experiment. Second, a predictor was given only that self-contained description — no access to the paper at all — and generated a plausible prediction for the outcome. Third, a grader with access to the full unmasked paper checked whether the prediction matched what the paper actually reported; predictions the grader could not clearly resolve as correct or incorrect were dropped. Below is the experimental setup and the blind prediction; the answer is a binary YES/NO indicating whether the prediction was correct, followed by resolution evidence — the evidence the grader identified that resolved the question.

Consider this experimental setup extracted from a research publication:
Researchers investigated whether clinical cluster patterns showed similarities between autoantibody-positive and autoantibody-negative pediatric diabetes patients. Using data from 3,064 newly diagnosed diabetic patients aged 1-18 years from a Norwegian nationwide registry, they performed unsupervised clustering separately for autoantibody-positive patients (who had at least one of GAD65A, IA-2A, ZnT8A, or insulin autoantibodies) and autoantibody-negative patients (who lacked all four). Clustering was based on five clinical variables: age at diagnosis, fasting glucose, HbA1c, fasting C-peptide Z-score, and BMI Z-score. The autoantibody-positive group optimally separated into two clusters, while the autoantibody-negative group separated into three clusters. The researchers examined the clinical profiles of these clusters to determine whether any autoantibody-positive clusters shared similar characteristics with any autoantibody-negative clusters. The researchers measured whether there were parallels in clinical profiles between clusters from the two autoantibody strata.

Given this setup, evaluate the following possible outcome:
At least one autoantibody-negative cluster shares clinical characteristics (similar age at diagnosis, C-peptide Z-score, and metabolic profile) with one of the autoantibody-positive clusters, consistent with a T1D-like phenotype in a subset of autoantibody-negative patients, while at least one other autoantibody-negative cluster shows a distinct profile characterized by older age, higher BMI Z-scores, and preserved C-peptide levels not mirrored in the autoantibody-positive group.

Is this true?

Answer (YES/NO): YES